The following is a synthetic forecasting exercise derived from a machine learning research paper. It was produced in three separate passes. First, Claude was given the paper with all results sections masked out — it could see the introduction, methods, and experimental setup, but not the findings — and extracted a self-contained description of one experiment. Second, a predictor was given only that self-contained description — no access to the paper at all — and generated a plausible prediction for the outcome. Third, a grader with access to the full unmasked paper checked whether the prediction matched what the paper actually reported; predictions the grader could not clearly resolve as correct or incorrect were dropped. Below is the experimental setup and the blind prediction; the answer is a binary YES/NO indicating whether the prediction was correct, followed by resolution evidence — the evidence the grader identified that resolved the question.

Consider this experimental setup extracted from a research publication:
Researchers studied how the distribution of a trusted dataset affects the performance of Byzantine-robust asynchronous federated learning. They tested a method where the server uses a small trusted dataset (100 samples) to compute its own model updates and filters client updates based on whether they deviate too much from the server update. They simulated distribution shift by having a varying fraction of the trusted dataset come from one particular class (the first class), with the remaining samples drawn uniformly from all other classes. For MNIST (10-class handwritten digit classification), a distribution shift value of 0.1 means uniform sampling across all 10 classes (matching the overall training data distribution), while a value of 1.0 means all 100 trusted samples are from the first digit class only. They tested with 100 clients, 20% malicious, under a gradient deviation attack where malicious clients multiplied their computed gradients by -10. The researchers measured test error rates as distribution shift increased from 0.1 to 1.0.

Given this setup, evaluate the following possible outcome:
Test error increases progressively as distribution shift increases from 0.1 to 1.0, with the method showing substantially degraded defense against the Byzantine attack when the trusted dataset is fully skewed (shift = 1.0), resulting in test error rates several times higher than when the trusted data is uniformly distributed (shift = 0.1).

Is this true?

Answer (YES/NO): NO